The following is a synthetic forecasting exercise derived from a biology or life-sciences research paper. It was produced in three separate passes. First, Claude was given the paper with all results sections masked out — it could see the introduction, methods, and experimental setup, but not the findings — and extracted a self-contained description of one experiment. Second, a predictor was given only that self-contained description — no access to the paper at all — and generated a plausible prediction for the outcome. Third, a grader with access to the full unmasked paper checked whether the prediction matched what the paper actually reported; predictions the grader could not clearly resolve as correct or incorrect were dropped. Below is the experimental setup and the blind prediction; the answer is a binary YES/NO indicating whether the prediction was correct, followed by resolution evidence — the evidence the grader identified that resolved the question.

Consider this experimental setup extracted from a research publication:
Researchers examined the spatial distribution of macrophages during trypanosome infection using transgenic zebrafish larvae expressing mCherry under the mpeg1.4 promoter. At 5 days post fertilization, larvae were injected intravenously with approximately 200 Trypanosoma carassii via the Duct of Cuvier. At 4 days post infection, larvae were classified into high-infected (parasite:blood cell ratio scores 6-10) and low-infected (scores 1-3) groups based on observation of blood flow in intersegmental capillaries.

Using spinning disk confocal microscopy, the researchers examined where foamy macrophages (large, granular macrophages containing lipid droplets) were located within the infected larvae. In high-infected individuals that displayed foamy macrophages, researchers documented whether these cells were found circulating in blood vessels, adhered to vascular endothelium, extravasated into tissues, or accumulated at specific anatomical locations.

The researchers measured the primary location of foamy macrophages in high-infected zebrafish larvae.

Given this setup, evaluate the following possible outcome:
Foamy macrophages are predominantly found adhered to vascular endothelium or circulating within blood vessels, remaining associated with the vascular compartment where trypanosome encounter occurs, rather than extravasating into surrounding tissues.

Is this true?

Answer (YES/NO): YES